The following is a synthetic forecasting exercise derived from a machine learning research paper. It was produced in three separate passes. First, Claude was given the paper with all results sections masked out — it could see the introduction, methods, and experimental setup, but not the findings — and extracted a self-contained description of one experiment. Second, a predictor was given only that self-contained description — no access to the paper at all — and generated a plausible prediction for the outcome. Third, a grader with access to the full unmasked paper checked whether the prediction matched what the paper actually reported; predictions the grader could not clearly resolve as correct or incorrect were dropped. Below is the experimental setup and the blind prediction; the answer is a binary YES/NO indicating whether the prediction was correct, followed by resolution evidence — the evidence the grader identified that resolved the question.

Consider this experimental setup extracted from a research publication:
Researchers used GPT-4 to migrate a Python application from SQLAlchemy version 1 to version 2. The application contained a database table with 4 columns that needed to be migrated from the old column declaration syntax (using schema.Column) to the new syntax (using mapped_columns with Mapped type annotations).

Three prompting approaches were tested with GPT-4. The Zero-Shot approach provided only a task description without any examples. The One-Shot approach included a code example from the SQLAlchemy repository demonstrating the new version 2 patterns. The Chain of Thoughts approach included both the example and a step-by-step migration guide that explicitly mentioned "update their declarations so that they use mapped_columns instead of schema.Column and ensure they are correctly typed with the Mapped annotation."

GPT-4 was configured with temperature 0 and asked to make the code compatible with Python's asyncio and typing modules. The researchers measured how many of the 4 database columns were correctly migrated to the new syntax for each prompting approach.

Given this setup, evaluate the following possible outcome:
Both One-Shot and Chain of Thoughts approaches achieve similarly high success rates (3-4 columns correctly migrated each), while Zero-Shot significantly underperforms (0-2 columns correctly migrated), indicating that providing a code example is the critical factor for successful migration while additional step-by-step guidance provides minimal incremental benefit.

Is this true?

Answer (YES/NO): YES